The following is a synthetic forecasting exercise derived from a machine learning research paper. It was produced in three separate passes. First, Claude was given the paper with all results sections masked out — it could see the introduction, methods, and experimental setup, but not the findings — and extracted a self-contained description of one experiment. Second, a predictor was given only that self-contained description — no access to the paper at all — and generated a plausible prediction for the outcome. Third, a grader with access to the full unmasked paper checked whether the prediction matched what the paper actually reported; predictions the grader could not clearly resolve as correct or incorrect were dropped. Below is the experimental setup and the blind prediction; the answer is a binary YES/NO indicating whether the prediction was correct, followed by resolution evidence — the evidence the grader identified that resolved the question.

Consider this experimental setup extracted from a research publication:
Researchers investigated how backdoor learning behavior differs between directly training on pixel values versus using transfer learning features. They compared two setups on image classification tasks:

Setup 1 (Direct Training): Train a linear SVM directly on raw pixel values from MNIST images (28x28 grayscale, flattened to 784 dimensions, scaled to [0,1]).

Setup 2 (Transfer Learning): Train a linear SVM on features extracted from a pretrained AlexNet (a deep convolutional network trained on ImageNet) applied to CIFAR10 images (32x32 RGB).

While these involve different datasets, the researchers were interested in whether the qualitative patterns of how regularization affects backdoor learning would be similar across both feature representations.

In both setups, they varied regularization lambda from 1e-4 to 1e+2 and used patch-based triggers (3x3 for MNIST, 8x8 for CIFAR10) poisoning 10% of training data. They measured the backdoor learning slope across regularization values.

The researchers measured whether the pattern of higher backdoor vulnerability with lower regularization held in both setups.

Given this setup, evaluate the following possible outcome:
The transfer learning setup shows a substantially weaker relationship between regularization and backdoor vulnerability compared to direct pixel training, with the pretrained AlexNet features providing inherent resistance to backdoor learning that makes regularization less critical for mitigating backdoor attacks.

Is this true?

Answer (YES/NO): NO